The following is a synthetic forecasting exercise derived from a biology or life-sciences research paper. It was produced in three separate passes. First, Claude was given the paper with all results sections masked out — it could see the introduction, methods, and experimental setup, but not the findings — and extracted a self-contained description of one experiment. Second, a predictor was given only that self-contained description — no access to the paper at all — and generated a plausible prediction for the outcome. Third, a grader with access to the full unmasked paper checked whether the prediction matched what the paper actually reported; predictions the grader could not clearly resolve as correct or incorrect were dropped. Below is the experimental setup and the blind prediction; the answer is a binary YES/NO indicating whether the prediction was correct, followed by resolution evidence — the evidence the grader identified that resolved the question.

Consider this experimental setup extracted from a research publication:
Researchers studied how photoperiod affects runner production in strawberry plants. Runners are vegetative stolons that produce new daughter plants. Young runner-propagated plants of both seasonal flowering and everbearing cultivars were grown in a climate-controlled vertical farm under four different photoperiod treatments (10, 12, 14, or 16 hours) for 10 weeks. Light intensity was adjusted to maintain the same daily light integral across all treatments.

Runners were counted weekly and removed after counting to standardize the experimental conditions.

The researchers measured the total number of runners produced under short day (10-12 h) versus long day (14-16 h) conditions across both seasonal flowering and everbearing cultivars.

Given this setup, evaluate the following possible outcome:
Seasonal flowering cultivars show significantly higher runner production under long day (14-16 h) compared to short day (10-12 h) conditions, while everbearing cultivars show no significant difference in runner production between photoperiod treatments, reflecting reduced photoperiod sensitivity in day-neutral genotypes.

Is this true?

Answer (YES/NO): NO